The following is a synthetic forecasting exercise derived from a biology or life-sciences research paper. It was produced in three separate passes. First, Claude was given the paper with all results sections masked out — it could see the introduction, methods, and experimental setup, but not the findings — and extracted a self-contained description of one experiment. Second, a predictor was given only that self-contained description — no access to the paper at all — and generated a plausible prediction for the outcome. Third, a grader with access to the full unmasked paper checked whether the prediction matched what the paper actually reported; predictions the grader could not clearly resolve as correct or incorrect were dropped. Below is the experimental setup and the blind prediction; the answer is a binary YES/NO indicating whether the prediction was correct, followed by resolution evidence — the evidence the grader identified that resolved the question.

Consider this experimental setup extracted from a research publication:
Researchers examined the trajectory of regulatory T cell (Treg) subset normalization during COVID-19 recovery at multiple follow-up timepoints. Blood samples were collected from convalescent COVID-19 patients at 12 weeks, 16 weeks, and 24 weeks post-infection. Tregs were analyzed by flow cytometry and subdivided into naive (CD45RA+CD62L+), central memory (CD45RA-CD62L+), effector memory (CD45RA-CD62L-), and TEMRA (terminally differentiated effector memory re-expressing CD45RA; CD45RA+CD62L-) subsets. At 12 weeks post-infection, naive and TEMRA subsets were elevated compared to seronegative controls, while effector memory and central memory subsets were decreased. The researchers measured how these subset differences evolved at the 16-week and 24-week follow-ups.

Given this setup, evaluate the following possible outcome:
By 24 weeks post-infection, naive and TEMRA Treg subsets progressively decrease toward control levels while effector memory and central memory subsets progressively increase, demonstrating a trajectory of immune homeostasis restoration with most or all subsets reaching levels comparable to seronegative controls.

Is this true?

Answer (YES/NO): YES